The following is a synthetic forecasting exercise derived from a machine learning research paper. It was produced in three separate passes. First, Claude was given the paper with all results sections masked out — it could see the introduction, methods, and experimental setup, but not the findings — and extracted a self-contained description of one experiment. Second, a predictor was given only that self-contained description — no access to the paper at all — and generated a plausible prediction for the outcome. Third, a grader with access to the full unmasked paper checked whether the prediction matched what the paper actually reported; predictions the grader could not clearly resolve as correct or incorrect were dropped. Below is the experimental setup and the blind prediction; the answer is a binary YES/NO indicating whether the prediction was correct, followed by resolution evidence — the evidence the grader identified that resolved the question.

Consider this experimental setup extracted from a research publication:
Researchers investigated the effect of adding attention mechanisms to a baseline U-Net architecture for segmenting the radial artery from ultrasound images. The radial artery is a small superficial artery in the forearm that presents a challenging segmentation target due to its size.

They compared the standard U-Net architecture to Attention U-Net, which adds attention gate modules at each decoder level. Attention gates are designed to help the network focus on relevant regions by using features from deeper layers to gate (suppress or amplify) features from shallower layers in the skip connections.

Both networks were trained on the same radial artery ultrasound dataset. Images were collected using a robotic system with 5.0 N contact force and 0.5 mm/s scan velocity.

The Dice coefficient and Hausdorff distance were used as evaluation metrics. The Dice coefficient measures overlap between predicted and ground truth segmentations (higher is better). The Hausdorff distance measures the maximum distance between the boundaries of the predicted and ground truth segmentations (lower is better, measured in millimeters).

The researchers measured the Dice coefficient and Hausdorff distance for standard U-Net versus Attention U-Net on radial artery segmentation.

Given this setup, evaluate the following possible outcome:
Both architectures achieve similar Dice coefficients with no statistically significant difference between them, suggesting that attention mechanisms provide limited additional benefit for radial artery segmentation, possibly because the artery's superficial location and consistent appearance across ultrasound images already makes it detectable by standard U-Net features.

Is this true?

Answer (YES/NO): NO